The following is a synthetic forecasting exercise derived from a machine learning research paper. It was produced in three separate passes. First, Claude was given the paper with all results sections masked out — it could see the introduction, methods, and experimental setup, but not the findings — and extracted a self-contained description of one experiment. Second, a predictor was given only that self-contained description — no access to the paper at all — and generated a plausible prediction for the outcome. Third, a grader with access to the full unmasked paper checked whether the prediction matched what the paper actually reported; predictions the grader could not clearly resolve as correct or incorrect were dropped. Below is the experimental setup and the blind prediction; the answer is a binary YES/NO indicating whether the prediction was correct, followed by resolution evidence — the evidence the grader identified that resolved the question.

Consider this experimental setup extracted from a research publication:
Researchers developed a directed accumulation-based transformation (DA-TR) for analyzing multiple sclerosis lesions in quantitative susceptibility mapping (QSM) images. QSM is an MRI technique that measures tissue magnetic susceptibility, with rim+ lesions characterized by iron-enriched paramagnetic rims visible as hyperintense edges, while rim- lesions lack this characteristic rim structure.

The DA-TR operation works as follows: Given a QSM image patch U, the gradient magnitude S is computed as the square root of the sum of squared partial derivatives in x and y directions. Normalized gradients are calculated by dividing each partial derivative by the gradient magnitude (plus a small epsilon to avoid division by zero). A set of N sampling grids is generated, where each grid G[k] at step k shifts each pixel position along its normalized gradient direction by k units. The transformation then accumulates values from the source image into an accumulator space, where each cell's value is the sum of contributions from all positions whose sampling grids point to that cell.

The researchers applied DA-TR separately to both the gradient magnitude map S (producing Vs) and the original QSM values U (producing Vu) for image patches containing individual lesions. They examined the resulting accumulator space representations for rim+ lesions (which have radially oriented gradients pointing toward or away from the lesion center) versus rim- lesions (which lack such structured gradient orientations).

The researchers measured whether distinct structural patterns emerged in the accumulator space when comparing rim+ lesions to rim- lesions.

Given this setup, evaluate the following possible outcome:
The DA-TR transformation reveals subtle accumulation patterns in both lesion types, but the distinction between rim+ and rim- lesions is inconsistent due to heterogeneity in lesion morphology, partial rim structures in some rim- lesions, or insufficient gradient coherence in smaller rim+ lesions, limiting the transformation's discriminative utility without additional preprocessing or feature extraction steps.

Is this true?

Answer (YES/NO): NO